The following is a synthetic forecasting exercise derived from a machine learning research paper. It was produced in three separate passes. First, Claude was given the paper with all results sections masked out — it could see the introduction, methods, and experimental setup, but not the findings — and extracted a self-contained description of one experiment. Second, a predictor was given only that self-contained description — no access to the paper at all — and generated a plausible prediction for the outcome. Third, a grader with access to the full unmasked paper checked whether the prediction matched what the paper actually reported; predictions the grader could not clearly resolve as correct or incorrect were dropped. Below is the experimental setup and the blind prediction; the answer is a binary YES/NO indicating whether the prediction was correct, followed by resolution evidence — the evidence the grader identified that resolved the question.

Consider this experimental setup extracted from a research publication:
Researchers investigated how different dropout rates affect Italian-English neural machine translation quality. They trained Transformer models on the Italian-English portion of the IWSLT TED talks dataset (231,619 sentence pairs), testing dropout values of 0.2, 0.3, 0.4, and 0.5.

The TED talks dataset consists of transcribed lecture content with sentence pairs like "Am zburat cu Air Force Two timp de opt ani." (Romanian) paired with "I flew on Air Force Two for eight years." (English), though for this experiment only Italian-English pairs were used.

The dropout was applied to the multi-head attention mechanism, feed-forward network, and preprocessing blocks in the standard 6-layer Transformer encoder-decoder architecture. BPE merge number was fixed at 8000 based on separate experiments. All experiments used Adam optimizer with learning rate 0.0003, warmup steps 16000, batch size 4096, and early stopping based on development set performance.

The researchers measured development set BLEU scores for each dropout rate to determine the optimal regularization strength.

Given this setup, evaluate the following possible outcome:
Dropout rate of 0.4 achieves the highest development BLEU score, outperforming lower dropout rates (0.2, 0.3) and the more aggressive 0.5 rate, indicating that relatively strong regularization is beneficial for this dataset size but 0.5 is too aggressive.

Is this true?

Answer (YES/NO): NO